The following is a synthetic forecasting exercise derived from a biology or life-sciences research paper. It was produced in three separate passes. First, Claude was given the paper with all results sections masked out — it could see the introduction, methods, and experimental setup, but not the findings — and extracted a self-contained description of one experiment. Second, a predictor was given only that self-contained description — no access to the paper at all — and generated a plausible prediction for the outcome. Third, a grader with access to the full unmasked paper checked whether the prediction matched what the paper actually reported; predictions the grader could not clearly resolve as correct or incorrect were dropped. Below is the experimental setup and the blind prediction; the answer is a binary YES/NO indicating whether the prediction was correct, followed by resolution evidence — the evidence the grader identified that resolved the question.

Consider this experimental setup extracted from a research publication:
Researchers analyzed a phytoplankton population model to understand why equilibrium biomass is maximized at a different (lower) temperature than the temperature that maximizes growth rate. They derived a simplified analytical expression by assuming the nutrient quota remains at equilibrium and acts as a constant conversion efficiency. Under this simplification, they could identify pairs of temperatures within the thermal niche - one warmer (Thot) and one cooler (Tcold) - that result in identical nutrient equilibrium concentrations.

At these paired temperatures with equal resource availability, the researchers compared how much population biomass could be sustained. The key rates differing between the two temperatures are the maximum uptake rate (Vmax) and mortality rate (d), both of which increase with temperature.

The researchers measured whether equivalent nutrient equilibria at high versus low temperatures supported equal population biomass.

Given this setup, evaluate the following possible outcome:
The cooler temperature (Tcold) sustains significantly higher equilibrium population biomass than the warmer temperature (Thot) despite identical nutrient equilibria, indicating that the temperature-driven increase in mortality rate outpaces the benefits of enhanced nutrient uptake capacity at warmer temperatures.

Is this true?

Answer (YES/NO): YES